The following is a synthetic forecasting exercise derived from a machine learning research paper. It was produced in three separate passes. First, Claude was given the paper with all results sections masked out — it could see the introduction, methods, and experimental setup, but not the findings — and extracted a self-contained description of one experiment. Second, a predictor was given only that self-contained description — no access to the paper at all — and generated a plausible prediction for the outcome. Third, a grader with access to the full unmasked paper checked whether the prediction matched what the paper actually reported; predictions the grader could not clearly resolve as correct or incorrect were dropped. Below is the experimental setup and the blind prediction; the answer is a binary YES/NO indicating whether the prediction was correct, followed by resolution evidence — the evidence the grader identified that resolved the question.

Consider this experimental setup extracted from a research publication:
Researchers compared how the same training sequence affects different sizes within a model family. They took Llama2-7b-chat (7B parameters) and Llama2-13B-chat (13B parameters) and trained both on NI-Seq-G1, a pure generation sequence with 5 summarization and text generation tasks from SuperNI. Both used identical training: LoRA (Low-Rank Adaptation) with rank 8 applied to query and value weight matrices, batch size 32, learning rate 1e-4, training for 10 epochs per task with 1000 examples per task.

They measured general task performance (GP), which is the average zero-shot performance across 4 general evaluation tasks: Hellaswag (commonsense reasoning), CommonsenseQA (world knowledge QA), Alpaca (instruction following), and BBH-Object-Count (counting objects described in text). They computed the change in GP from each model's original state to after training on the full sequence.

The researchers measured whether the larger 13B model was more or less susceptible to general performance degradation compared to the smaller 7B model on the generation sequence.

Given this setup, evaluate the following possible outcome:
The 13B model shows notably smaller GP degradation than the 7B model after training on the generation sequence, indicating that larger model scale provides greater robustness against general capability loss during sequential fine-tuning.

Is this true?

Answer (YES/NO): NO